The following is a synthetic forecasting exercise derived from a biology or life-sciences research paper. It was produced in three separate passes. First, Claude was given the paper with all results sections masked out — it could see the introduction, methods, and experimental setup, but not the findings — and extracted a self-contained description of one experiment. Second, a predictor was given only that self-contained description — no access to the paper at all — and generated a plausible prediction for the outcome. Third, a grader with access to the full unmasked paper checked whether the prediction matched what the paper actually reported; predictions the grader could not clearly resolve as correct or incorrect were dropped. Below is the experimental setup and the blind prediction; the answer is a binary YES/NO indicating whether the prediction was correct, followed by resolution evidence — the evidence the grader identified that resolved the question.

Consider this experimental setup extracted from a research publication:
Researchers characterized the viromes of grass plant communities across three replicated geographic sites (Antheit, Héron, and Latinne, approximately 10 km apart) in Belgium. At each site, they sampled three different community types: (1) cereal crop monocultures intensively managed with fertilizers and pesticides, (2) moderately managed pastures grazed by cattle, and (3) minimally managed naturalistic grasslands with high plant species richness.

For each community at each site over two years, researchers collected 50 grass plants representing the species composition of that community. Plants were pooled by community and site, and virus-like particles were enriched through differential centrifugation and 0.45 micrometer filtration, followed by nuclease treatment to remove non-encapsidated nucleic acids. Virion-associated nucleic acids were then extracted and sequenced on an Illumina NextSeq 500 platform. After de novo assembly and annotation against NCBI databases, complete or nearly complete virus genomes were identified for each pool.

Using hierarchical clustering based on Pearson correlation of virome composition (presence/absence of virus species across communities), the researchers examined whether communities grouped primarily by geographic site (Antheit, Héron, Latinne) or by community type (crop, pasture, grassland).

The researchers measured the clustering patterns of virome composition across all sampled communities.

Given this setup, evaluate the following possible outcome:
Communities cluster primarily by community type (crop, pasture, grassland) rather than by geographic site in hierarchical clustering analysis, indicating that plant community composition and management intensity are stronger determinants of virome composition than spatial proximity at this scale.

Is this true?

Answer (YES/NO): YES